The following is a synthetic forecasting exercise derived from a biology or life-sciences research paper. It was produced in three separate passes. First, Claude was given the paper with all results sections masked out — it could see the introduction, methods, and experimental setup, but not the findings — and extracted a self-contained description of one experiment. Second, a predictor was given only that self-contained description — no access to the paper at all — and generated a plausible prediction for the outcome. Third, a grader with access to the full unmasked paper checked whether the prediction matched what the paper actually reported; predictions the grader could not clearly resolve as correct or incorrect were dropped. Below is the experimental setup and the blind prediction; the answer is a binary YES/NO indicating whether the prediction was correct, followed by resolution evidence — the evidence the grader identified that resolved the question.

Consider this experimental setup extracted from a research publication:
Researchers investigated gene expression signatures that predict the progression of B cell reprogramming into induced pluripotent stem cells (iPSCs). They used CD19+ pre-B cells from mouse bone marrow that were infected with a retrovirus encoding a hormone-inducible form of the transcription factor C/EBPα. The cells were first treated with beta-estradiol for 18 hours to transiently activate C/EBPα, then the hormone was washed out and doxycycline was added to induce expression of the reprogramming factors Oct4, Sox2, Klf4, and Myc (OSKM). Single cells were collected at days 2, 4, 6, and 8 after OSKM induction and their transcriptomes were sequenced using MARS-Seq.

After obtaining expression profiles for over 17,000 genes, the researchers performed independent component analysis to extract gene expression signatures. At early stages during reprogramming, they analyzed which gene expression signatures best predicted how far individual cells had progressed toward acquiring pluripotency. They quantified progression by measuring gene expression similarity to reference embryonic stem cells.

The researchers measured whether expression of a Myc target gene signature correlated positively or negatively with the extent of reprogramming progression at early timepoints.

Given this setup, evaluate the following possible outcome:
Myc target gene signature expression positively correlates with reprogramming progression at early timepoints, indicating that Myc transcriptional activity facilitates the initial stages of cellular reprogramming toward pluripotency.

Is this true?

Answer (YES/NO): YES